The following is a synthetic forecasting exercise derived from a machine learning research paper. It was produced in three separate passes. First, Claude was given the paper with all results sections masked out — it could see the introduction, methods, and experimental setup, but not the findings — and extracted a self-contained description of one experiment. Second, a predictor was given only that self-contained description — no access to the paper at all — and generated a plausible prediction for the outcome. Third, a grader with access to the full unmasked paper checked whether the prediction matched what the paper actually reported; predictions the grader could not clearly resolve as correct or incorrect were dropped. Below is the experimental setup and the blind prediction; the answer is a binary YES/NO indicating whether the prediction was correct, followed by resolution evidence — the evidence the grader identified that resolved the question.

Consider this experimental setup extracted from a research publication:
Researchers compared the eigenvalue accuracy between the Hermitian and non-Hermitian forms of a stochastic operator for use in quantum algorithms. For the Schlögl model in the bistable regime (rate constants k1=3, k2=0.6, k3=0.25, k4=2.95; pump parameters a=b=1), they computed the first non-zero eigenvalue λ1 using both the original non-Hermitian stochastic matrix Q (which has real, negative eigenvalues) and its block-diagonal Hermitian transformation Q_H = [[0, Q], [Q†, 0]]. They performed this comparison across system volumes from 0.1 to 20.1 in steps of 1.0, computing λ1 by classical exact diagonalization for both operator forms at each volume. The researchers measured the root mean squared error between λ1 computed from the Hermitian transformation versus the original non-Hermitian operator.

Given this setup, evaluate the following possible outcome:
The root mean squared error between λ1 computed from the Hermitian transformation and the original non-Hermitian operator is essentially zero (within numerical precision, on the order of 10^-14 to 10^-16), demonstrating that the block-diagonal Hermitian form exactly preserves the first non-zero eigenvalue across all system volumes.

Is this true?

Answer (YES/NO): NO